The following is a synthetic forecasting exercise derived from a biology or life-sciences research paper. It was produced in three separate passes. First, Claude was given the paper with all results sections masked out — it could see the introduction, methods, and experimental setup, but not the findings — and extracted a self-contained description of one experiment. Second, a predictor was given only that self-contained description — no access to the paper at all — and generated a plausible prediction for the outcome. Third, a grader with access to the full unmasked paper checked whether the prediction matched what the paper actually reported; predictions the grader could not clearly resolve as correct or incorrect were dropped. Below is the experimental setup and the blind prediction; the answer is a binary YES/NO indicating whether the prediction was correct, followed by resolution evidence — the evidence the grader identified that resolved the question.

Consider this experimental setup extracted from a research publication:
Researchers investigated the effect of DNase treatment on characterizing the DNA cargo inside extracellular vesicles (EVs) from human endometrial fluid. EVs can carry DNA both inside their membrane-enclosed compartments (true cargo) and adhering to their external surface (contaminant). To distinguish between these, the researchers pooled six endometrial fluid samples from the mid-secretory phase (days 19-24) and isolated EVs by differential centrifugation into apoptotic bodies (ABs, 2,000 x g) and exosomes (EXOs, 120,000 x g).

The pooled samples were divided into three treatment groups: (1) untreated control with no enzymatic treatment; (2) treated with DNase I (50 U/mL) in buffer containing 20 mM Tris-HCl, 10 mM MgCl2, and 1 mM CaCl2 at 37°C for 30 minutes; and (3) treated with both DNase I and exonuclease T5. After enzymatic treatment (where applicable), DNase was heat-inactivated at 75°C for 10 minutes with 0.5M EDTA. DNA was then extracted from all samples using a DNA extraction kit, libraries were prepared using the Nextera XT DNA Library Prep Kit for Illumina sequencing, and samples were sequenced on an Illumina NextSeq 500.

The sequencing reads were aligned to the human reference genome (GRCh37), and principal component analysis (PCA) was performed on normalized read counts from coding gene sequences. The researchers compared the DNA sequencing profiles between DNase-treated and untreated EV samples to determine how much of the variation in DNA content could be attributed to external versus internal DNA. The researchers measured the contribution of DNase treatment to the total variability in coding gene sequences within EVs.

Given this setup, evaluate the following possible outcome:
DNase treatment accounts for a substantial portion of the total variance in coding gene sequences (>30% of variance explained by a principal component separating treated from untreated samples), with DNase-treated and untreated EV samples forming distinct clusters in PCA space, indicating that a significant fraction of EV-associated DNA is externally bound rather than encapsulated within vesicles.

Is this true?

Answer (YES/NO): YES